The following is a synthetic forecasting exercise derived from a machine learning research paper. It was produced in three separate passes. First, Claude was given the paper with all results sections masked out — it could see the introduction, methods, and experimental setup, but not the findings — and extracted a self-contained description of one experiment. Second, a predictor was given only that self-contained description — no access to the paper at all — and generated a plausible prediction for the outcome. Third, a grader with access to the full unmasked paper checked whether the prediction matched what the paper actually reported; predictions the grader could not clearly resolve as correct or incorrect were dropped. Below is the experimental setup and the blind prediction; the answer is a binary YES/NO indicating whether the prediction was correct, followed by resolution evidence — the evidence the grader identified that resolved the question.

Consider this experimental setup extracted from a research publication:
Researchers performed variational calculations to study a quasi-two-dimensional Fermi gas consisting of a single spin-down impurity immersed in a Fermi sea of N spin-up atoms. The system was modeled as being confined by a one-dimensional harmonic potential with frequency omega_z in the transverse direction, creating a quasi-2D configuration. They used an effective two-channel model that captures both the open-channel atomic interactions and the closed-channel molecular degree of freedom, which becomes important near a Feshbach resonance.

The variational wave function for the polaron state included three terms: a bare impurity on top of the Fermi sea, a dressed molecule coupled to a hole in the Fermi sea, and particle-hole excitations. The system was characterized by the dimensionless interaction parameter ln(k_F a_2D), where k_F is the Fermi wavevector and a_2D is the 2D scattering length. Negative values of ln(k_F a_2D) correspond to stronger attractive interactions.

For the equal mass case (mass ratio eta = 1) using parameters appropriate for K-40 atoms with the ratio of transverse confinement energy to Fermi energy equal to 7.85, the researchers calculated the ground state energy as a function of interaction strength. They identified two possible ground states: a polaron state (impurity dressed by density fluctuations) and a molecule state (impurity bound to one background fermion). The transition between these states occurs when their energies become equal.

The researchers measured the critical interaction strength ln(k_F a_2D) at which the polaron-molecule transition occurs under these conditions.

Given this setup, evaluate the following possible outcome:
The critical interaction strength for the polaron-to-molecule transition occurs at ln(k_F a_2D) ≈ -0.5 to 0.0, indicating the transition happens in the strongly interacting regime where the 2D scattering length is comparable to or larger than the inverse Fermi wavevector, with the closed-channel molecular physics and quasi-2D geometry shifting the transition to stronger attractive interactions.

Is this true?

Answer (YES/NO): NO